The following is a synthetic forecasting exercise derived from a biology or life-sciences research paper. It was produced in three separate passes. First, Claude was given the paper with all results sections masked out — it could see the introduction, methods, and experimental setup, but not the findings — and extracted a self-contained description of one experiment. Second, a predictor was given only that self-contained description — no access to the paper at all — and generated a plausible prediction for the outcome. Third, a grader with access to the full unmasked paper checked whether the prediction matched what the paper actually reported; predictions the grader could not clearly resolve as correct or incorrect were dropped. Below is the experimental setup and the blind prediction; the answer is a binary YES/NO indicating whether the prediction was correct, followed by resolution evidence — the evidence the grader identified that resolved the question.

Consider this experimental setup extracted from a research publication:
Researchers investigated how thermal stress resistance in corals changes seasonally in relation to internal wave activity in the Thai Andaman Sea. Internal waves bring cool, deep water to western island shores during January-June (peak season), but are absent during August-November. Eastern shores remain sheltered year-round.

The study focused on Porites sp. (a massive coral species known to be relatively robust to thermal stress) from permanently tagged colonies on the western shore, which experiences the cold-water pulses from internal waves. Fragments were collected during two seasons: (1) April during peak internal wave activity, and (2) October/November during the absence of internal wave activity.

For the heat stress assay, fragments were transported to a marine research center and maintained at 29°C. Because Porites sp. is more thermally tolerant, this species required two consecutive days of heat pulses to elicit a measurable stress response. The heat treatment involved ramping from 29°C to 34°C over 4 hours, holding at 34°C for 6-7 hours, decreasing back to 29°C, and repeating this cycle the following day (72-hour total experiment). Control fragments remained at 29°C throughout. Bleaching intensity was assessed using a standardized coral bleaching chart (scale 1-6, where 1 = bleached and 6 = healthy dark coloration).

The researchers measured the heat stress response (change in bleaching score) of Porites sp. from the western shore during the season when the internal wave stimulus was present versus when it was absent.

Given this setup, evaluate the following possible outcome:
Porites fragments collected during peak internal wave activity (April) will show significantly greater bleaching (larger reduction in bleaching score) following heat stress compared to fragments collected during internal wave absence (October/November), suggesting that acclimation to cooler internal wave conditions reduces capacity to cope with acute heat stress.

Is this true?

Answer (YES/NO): NO